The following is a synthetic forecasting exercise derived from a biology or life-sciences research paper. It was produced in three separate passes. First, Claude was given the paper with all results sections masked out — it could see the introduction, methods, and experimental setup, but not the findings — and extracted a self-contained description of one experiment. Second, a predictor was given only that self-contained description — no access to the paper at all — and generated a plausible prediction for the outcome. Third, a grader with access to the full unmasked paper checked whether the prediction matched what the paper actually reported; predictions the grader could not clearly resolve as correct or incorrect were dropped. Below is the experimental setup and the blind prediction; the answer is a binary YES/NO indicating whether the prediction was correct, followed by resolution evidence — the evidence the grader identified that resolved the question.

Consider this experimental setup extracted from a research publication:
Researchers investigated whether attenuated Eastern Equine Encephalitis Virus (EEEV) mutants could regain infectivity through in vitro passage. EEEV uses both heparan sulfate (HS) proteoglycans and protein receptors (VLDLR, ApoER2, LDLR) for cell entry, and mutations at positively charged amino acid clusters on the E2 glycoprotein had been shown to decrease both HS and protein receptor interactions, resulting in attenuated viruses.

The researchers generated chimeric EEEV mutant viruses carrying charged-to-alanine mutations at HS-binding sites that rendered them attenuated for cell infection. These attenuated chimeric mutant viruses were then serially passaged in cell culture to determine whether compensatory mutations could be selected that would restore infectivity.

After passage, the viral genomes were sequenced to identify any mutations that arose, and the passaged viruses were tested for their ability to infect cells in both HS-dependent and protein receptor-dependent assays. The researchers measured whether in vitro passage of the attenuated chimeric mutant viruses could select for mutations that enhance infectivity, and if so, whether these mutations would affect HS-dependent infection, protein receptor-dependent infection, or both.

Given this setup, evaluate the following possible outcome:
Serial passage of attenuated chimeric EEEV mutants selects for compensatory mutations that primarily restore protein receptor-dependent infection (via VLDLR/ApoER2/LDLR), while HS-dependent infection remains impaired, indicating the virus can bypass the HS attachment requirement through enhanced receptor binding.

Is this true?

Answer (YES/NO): NO